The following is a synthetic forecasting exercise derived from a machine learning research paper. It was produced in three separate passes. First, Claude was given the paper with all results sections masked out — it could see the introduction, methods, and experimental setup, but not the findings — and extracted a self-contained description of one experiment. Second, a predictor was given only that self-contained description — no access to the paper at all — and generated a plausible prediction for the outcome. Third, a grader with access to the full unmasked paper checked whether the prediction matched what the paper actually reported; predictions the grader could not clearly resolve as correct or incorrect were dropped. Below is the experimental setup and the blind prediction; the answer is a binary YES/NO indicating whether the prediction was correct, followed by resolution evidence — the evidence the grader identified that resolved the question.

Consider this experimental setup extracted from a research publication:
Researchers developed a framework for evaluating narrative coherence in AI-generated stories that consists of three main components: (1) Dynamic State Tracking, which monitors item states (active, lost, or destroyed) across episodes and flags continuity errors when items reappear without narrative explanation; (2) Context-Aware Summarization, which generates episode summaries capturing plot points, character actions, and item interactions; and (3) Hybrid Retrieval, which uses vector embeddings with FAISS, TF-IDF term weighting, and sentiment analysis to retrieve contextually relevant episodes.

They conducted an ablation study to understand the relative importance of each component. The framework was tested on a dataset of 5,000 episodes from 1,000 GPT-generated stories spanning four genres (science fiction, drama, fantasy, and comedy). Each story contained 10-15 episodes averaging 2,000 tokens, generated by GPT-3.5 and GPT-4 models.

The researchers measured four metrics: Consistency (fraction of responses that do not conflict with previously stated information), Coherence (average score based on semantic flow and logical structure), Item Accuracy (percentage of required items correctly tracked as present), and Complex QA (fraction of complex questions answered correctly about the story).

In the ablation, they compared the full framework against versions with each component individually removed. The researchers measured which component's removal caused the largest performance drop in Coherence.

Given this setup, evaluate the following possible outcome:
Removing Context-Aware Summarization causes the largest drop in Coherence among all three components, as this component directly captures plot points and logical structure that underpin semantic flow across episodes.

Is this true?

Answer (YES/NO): YES